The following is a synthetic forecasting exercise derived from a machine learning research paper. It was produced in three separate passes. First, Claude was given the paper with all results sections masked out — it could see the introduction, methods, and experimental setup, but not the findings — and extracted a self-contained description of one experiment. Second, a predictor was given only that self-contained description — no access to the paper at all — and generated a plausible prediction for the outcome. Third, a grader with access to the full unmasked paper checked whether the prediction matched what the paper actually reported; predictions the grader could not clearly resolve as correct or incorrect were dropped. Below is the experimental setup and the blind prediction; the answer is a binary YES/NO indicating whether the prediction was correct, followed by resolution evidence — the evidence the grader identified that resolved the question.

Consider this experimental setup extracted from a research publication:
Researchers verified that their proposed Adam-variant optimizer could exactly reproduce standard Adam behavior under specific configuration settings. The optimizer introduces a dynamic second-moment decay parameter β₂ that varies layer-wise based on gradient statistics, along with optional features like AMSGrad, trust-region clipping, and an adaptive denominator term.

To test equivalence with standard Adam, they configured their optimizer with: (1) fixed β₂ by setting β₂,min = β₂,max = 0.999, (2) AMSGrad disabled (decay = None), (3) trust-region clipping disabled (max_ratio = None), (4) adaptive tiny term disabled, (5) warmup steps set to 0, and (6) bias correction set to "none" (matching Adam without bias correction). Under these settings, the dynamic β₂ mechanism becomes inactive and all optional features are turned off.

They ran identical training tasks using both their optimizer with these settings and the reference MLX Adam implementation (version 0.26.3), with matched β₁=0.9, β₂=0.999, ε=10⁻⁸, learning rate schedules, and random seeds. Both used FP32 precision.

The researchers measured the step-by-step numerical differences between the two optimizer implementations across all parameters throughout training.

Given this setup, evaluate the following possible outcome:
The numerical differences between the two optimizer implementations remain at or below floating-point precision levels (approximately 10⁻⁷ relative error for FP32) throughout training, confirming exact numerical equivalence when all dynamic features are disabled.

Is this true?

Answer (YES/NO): NO